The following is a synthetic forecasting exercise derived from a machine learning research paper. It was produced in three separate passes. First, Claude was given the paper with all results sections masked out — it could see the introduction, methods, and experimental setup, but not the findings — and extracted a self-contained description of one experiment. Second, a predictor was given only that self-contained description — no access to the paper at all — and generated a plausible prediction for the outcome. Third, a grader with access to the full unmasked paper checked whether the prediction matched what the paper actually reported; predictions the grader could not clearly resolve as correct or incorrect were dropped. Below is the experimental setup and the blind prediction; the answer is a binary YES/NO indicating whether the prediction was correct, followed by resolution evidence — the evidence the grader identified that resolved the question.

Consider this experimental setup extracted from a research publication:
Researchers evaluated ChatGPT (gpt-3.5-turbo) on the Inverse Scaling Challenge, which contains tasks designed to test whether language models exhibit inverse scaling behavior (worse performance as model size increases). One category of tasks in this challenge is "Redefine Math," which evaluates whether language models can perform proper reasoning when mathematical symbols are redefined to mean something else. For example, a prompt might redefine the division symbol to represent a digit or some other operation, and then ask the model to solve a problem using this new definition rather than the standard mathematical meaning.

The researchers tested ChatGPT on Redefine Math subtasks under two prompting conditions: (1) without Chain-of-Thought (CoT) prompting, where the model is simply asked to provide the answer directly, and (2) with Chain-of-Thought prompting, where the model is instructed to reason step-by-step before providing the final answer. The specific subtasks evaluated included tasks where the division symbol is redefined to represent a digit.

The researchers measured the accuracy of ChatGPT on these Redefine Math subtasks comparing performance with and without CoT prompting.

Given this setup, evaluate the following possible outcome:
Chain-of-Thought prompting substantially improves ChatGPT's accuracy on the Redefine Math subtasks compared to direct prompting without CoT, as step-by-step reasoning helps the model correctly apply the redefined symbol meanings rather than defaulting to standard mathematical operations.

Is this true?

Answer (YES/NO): YES